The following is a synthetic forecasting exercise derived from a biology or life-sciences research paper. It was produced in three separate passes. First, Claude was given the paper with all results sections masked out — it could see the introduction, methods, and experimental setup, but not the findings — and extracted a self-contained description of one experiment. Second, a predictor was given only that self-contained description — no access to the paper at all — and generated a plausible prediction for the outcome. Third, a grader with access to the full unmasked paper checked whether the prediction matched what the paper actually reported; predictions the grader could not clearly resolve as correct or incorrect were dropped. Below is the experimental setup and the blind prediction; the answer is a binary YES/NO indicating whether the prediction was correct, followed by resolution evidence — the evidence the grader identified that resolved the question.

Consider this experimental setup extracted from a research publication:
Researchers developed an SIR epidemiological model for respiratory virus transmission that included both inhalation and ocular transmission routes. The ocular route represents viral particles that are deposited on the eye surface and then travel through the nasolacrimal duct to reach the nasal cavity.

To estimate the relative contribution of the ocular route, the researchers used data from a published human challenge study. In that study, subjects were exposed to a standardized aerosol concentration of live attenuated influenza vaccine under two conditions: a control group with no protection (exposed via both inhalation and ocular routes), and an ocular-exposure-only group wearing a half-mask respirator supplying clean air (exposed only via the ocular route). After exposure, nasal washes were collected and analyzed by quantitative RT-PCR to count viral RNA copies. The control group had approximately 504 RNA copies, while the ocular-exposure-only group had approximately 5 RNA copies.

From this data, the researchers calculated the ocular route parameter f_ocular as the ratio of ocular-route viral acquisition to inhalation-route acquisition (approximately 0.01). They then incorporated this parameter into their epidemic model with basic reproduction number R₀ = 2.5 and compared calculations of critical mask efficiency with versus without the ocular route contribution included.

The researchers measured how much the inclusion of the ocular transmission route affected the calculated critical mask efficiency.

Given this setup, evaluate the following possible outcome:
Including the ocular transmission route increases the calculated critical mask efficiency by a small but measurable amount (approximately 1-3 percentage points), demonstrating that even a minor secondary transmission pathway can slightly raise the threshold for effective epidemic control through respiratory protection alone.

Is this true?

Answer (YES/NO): NO